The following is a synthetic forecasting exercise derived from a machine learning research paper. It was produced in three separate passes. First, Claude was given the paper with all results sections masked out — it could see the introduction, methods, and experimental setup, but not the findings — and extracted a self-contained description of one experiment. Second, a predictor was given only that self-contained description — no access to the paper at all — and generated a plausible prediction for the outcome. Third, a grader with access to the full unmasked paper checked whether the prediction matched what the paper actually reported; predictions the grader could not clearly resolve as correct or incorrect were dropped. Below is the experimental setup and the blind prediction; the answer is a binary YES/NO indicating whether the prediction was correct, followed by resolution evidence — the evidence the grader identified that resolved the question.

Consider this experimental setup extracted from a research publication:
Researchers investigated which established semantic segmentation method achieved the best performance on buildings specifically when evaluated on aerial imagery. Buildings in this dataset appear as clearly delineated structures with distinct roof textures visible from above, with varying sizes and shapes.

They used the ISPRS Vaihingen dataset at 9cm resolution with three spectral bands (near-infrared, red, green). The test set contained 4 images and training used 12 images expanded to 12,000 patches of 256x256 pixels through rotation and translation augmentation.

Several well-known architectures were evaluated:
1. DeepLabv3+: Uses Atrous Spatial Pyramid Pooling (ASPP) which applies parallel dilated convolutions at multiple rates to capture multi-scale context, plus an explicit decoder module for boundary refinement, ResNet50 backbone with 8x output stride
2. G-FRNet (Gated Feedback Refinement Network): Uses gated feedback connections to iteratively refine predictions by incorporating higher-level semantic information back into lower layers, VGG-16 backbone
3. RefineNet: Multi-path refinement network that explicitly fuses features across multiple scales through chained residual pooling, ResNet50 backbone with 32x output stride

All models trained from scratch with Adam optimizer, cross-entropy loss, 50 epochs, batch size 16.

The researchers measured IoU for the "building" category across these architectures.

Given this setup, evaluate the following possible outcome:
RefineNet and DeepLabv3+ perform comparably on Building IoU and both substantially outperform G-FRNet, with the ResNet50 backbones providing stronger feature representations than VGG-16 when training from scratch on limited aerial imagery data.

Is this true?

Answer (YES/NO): NO